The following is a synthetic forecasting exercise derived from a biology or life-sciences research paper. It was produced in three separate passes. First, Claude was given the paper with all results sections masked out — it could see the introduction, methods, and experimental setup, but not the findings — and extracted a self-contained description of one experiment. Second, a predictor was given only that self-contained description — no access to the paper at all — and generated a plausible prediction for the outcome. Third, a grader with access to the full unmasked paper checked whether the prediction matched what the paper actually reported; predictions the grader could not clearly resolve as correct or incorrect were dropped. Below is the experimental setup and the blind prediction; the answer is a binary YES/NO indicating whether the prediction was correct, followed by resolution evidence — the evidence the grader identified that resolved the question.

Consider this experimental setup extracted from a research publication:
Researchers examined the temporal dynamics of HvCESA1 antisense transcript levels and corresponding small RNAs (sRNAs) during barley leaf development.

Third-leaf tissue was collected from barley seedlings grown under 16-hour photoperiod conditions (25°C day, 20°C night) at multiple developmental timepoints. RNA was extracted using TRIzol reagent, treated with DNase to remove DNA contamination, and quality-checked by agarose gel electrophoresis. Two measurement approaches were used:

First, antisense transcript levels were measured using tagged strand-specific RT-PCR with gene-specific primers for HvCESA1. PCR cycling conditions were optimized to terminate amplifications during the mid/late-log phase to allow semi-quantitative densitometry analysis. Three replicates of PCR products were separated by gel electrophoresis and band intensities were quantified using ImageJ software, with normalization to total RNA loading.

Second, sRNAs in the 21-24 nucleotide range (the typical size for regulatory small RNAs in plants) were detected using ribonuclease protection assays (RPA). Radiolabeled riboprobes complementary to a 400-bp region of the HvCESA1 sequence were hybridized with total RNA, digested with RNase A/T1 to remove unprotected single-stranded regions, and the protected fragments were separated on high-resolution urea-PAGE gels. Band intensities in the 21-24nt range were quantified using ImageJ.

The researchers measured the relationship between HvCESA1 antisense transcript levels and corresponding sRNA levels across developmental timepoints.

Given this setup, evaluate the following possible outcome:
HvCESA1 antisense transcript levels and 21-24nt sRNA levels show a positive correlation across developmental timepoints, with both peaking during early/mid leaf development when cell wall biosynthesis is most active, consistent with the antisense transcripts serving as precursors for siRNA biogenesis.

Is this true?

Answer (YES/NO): NO